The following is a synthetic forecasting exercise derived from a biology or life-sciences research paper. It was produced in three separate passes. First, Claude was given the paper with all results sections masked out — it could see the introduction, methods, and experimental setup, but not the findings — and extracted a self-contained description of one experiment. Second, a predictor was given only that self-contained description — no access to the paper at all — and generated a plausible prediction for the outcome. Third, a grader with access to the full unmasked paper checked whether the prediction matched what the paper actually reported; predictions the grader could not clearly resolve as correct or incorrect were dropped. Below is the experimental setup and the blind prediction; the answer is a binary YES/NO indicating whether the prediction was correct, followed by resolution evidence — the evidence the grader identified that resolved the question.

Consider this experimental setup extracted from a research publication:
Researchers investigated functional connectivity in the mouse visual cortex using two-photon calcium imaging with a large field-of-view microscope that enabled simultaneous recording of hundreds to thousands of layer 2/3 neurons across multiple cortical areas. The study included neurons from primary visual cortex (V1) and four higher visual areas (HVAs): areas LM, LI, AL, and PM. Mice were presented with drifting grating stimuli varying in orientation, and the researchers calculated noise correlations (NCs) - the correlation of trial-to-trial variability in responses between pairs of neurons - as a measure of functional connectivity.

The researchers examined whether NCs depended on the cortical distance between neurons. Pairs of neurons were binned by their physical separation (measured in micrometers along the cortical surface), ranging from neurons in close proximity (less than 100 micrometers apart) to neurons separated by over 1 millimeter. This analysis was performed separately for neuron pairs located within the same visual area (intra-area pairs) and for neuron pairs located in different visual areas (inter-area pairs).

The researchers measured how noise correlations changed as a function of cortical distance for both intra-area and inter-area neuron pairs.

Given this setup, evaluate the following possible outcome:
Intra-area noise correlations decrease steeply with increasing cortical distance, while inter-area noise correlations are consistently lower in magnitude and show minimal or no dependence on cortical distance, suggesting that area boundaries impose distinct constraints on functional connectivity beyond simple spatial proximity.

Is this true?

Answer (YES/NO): NO